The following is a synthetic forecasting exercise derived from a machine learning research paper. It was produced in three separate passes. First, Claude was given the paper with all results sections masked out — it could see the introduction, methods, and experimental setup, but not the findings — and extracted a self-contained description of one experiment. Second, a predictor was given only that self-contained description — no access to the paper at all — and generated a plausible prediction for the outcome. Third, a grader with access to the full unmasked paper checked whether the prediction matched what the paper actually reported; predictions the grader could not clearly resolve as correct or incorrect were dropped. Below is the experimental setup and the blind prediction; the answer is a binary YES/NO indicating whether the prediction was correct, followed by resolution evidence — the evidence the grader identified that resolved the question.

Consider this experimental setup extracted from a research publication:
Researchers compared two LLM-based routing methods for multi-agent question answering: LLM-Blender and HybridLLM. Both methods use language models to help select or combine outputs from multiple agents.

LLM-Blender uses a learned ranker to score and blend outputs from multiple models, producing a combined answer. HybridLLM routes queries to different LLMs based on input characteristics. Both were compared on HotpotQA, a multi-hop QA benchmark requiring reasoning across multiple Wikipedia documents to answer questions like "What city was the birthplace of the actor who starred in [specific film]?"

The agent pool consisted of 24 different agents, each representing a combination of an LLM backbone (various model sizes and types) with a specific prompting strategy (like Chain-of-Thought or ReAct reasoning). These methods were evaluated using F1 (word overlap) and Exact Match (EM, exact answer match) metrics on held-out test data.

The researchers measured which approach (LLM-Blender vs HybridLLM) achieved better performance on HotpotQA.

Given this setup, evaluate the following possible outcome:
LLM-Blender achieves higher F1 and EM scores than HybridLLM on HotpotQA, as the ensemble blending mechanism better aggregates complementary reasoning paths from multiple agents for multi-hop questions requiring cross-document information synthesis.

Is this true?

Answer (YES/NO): YES